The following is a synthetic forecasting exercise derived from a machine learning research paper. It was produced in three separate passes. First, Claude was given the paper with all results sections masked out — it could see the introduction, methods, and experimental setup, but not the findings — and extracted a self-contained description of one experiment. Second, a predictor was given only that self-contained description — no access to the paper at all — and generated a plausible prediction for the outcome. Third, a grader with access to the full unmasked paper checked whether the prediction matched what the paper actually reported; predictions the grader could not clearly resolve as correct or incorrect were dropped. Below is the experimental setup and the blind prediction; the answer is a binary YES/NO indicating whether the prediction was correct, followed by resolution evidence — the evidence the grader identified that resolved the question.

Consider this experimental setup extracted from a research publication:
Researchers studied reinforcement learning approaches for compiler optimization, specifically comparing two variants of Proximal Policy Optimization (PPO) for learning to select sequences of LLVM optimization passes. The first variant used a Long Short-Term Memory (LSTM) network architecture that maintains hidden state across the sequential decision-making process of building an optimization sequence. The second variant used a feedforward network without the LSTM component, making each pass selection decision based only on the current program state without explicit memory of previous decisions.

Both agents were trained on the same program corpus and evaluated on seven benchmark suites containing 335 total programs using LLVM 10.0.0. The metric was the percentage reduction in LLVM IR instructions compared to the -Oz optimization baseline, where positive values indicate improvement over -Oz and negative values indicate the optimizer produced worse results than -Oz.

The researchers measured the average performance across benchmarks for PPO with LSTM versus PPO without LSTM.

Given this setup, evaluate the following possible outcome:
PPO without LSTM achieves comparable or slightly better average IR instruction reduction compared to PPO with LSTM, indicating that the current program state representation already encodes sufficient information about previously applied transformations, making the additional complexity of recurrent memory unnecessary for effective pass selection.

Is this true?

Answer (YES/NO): NO